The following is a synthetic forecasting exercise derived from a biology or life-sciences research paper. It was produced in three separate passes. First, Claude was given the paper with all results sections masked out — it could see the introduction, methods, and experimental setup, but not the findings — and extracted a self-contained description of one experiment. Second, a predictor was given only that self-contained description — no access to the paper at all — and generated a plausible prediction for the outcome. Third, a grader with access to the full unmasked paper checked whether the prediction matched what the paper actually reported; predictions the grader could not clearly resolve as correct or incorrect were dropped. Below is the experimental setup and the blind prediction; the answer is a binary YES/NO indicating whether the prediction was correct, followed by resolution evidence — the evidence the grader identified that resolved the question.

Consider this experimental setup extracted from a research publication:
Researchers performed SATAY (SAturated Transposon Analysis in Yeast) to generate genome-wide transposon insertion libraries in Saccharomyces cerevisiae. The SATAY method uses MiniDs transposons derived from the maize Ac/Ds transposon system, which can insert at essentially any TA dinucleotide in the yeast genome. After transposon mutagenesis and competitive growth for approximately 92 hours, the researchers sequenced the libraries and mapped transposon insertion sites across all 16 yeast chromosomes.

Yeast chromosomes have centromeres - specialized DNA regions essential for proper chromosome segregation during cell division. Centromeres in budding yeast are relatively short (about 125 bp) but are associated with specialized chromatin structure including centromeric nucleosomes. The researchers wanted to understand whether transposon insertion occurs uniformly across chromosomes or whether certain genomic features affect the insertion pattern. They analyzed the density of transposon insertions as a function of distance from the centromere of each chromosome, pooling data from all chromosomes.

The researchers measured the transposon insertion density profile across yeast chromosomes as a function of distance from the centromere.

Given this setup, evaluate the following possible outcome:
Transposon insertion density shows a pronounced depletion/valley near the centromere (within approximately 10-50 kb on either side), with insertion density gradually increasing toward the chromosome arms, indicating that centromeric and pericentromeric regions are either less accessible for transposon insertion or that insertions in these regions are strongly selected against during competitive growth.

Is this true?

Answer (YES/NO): NO